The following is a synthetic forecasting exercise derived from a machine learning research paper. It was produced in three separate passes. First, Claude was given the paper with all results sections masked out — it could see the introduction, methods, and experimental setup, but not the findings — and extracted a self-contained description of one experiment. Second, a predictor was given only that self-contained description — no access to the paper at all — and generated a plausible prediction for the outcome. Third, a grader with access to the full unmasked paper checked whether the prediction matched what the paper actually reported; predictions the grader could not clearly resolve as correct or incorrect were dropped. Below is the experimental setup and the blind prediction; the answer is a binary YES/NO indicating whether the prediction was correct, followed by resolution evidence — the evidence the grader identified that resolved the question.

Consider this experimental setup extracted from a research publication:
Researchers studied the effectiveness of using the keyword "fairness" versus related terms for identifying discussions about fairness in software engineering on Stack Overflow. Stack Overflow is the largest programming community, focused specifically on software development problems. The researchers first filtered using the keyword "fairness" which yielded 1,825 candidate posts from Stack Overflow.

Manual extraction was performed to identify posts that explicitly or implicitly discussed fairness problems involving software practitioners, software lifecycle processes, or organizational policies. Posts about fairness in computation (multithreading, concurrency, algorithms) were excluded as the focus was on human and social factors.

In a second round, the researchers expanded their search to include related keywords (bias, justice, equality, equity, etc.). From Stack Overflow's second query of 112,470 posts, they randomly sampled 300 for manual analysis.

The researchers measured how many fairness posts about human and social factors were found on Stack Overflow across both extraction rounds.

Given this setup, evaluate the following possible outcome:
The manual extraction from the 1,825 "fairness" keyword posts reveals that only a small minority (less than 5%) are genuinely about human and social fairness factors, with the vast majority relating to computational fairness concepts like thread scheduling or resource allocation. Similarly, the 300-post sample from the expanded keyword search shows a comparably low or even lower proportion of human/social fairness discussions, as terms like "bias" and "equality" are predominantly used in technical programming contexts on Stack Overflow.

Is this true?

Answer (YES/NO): NO